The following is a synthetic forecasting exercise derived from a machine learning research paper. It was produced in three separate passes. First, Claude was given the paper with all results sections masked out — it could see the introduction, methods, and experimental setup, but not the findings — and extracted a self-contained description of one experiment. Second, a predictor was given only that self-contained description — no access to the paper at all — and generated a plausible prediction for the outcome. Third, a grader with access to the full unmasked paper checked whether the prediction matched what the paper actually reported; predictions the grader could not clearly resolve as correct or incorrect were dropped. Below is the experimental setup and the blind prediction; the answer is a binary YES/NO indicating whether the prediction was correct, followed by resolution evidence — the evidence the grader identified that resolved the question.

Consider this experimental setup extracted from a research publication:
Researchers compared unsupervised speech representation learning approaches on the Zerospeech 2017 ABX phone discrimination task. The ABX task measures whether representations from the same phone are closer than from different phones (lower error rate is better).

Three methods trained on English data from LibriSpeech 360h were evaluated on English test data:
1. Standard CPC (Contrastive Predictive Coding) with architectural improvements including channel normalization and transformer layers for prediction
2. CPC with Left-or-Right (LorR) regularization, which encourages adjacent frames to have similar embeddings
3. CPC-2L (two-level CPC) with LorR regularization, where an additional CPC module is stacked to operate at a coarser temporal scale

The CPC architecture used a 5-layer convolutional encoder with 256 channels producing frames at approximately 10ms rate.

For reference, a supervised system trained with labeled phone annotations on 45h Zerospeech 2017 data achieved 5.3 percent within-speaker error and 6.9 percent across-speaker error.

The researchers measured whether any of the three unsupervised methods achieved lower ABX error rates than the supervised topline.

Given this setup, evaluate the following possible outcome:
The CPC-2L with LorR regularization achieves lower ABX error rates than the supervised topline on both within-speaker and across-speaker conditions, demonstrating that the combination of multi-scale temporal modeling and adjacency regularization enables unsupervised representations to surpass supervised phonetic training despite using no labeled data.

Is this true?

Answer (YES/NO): YES